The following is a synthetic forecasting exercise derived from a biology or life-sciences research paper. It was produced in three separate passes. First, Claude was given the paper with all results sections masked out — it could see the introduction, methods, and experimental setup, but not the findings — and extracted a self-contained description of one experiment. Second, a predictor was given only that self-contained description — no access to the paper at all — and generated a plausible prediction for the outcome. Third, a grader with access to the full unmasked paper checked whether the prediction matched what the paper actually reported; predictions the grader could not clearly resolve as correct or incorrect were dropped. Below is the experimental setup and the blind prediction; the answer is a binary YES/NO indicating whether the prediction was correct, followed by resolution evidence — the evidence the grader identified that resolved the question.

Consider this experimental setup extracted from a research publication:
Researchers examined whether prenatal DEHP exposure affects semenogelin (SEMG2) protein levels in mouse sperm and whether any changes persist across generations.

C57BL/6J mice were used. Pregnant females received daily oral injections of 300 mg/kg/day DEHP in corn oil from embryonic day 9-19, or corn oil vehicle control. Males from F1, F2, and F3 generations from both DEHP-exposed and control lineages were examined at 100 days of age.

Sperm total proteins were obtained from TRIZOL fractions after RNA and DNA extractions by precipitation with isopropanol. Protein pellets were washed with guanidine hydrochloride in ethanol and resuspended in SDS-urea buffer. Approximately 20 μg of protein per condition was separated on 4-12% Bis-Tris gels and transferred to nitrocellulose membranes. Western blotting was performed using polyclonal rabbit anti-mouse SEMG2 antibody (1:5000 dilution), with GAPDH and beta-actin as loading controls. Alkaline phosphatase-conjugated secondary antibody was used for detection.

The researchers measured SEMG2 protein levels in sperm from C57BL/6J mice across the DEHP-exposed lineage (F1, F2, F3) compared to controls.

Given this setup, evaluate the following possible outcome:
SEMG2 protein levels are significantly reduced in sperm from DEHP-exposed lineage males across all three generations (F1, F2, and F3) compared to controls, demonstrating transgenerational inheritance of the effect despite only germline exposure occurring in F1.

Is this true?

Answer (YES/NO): NO